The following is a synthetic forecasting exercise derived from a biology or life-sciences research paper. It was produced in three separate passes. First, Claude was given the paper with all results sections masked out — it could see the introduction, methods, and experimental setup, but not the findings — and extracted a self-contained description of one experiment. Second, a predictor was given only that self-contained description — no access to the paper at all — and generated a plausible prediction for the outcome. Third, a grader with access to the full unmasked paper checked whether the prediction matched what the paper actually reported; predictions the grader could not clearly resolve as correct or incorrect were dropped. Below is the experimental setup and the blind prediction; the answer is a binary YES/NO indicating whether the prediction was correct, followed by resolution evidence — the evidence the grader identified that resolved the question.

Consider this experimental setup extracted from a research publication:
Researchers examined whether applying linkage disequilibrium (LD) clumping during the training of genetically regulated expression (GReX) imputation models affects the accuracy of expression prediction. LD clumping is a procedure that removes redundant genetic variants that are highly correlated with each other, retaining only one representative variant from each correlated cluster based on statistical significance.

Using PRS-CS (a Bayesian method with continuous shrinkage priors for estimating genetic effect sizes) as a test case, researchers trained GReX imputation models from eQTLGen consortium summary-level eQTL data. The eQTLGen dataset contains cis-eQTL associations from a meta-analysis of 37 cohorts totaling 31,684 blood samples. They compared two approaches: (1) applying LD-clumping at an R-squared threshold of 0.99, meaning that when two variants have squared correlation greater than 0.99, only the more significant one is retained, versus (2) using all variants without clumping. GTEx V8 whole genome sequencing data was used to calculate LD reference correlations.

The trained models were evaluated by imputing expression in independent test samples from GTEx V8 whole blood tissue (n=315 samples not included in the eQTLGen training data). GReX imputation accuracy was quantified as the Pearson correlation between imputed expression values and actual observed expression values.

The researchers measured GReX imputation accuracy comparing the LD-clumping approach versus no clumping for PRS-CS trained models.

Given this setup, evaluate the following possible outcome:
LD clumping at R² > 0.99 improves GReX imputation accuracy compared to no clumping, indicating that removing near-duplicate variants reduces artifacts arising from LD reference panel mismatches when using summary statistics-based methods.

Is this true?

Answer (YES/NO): NO